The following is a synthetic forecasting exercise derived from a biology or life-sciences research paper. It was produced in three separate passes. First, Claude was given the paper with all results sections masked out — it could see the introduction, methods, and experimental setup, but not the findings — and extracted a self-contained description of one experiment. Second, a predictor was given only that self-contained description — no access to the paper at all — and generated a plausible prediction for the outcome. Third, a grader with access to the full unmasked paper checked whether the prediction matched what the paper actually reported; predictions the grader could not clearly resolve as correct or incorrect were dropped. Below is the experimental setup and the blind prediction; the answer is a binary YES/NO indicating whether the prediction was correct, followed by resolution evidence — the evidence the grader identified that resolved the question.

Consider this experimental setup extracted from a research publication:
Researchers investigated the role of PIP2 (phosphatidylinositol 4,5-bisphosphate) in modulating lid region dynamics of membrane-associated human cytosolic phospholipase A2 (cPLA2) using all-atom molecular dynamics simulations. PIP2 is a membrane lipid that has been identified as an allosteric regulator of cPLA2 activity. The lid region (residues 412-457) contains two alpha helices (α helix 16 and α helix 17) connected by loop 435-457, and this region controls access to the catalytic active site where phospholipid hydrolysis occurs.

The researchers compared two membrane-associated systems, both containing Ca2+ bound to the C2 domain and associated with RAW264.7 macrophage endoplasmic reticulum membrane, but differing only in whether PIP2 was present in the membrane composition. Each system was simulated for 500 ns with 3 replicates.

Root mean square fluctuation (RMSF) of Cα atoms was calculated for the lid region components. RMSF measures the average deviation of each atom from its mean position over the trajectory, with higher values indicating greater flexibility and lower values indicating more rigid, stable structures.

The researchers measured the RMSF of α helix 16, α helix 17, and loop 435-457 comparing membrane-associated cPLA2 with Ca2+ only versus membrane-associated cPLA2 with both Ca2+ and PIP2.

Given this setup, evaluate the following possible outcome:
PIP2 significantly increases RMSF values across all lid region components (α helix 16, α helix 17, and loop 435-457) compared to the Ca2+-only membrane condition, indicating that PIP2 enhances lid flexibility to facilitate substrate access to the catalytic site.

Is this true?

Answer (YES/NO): NO